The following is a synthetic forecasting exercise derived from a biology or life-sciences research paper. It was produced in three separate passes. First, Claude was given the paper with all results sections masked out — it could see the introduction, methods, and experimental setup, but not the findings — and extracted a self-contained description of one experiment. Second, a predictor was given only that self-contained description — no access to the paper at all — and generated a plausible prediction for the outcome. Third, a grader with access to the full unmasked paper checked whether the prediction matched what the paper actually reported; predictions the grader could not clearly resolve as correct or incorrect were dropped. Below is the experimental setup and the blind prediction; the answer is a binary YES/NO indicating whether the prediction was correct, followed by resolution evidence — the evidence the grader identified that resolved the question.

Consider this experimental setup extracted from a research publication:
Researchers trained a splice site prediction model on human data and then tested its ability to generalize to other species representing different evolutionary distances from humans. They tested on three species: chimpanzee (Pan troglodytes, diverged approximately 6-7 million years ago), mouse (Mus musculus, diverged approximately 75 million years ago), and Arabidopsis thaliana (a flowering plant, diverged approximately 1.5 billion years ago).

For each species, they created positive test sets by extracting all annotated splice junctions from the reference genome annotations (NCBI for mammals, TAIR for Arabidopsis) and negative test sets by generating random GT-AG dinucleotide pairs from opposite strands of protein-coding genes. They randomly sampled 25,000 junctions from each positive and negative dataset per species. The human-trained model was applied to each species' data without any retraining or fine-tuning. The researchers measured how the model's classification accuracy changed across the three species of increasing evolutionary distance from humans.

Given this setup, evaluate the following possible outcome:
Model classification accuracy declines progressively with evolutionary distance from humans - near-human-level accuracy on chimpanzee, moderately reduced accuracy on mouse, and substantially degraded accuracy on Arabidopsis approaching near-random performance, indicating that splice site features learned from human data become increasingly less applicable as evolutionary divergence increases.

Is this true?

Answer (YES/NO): NO